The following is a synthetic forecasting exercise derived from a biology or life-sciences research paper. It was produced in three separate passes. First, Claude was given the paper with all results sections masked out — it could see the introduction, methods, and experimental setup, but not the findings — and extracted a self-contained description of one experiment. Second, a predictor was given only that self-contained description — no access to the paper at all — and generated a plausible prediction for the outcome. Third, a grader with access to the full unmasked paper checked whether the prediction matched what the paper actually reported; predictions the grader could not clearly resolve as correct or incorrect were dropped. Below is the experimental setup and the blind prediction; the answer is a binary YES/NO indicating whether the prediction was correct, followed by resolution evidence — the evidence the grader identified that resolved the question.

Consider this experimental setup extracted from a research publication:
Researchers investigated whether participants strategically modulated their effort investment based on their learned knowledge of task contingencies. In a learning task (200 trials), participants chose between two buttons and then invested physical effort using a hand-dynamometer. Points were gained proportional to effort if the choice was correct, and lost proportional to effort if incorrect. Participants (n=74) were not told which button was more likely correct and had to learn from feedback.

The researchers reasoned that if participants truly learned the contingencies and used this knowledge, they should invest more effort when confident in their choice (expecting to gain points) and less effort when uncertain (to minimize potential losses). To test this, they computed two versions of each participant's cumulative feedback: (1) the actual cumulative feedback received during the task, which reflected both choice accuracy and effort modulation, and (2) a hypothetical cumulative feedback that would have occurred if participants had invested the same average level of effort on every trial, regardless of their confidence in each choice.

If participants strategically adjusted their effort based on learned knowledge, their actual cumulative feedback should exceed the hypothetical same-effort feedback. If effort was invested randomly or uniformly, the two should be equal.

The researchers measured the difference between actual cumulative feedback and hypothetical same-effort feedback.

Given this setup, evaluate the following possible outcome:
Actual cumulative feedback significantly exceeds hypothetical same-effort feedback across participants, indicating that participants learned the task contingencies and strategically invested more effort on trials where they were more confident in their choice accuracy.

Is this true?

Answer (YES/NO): YES